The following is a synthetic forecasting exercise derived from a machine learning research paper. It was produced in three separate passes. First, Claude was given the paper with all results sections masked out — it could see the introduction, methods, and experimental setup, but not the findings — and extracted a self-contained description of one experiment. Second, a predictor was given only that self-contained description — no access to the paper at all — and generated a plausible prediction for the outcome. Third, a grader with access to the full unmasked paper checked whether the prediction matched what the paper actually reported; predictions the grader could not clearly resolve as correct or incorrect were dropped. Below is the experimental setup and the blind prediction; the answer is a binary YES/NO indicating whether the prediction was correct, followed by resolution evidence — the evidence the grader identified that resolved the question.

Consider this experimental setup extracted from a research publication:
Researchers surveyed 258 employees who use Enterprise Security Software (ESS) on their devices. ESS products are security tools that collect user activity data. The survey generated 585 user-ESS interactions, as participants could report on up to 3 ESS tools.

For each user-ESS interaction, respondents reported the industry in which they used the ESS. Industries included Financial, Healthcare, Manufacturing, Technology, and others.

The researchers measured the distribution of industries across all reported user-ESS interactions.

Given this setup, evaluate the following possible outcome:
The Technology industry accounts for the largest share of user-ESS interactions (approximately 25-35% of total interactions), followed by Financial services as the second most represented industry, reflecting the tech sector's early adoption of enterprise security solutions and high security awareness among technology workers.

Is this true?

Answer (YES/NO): NO